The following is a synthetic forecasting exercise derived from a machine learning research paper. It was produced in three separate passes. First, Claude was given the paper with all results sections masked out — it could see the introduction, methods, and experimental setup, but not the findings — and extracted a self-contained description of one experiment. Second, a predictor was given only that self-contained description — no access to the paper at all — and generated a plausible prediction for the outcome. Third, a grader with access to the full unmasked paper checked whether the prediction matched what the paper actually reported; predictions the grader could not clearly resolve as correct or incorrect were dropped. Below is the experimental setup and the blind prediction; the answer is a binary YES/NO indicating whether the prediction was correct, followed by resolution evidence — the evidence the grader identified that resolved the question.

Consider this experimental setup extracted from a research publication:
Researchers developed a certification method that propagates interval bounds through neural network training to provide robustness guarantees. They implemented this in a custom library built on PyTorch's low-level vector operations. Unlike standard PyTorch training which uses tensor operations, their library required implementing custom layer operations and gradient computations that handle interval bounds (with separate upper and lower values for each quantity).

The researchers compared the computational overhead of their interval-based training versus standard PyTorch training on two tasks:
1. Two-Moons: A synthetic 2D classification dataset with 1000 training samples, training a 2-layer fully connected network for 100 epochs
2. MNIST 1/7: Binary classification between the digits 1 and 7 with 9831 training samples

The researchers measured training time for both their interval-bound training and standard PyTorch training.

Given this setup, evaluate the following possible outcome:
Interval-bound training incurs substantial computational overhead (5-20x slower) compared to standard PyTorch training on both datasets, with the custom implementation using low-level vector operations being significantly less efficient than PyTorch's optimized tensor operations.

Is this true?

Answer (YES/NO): YES